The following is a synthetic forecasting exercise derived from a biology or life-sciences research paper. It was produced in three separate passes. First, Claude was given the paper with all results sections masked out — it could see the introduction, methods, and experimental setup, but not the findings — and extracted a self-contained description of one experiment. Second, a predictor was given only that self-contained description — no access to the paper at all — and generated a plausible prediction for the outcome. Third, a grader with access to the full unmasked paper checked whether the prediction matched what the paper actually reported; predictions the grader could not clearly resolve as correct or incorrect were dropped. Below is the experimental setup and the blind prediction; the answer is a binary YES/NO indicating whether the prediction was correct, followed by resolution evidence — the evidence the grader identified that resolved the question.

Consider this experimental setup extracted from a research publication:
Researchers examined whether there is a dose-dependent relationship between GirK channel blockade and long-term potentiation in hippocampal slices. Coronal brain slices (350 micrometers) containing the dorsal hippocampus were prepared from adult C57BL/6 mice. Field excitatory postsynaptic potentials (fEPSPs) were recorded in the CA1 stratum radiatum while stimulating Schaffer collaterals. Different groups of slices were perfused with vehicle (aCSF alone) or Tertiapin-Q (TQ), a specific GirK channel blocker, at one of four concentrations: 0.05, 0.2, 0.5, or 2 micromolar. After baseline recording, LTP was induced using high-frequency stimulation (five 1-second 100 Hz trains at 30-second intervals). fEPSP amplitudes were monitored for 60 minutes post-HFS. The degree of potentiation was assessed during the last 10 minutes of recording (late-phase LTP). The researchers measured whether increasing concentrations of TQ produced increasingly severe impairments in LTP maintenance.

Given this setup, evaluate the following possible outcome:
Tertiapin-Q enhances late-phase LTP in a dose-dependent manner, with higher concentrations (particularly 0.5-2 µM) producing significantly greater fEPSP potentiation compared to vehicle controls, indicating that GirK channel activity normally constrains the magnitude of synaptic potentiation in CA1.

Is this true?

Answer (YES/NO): NO